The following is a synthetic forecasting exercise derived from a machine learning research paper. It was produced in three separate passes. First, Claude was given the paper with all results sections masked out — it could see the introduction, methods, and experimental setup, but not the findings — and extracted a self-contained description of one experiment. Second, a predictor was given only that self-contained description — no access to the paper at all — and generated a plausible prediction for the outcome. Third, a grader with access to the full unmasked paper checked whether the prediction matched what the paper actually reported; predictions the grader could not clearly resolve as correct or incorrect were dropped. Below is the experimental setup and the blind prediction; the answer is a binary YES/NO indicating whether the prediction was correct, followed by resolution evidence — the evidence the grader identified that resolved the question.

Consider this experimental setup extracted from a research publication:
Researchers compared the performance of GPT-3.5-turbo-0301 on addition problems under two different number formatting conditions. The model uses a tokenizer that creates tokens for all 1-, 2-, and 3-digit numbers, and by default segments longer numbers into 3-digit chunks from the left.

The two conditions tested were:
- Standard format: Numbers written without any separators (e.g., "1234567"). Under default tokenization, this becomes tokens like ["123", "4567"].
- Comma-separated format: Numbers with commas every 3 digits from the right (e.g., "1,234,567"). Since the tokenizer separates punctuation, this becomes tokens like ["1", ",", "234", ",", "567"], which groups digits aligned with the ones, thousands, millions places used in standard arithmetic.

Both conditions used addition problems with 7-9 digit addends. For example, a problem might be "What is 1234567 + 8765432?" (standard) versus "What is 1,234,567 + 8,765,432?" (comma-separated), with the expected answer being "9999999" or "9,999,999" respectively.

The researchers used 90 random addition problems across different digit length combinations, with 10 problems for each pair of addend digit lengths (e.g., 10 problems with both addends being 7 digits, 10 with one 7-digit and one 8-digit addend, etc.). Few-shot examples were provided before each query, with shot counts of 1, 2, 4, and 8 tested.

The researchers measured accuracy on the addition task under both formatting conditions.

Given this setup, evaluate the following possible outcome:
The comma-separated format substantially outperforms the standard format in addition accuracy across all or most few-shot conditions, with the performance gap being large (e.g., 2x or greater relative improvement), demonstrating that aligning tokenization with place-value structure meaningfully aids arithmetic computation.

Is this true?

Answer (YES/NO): YES